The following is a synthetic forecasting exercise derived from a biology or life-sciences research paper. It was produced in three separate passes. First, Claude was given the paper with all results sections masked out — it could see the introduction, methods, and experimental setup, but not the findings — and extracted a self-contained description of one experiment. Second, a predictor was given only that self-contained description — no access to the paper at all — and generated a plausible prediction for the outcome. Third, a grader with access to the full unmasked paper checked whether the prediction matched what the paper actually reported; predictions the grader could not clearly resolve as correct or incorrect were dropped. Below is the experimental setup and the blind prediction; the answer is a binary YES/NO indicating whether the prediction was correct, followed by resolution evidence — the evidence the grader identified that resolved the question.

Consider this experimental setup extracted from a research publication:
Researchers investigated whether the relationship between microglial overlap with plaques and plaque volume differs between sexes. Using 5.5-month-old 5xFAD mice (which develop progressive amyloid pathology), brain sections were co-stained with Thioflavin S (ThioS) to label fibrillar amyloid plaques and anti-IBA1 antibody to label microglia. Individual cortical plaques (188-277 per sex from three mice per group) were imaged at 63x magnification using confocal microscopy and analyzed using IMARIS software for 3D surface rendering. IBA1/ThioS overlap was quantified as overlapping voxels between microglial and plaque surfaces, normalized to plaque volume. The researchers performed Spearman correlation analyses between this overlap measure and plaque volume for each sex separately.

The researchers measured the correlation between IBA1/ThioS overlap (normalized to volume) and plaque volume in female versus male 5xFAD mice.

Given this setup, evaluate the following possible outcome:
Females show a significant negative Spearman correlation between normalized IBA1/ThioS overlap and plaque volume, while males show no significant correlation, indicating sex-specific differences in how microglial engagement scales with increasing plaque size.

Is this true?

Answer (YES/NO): NO